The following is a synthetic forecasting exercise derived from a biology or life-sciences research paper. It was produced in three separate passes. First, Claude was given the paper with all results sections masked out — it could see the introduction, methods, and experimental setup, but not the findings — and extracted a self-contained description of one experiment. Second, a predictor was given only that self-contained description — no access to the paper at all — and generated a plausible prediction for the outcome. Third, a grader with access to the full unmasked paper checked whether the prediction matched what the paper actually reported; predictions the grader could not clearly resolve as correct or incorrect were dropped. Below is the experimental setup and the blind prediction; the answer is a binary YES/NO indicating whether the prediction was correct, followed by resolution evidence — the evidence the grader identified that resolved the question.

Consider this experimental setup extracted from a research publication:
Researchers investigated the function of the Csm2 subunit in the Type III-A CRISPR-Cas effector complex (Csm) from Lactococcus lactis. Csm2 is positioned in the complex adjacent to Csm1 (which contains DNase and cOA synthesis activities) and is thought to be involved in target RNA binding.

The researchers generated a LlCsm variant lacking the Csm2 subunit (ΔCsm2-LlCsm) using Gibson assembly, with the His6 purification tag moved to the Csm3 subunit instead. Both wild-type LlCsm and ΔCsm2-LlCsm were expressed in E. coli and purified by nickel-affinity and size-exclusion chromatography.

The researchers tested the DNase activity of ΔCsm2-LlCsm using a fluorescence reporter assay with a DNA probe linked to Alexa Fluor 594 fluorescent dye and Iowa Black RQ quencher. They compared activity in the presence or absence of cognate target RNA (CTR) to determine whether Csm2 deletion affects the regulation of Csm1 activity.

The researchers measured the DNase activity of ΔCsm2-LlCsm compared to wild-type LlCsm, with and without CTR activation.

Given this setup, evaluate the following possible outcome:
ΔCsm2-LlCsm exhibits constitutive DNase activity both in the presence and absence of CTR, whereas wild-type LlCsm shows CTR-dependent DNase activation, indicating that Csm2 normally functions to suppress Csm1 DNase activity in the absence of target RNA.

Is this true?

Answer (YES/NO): NO